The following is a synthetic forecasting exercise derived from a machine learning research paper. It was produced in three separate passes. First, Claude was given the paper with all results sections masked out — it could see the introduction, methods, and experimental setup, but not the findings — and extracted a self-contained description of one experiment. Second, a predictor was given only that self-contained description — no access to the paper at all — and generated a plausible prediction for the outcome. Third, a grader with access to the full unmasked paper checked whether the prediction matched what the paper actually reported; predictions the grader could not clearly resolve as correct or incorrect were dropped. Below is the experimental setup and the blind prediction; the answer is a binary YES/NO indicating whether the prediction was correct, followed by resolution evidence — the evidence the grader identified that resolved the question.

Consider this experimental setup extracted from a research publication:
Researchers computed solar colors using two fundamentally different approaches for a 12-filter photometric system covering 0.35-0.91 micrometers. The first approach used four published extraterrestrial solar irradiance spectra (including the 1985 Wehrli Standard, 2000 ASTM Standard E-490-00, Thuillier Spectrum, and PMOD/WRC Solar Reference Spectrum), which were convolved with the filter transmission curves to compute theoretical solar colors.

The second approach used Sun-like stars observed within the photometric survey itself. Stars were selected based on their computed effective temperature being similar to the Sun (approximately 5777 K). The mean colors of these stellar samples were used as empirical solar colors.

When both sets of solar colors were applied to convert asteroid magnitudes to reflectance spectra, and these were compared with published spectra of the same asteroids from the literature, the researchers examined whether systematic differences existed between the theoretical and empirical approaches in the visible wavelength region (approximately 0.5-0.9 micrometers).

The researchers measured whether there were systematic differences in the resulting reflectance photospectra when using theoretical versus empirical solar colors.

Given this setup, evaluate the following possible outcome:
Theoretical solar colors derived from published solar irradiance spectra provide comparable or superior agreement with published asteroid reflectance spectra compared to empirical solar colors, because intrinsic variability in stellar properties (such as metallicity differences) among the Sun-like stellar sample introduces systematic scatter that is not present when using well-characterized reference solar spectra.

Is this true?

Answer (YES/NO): NO